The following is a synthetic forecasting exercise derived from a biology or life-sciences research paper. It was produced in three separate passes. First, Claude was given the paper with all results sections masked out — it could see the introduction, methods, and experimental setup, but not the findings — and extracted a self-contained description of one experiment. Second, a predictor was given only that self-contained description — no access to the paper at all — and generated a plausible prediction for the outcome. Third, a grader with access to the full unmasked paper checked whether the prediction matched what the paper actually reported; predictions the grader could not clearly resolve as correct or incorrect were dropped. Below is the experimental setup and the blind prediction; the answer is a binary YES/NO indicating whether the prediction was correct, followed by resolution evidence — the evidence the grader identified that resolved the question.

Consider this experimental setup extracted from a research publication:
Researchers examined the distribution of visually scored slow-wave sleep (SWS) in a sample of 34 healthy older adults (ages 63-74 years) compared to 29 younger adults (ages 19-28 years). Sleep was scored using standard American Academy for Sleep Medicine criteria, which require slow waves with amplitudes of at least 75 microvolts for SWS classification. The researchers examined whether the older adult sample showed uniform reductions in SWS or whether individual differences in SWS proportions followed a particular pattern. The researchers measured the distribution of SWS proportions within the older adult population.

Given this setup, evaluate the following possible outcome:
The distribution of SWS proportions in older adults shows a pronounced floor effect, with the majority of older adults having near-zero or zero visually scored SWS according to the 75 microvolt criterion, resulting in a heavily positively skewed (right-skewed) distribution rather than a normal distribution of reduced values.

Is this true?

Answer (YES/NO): NO